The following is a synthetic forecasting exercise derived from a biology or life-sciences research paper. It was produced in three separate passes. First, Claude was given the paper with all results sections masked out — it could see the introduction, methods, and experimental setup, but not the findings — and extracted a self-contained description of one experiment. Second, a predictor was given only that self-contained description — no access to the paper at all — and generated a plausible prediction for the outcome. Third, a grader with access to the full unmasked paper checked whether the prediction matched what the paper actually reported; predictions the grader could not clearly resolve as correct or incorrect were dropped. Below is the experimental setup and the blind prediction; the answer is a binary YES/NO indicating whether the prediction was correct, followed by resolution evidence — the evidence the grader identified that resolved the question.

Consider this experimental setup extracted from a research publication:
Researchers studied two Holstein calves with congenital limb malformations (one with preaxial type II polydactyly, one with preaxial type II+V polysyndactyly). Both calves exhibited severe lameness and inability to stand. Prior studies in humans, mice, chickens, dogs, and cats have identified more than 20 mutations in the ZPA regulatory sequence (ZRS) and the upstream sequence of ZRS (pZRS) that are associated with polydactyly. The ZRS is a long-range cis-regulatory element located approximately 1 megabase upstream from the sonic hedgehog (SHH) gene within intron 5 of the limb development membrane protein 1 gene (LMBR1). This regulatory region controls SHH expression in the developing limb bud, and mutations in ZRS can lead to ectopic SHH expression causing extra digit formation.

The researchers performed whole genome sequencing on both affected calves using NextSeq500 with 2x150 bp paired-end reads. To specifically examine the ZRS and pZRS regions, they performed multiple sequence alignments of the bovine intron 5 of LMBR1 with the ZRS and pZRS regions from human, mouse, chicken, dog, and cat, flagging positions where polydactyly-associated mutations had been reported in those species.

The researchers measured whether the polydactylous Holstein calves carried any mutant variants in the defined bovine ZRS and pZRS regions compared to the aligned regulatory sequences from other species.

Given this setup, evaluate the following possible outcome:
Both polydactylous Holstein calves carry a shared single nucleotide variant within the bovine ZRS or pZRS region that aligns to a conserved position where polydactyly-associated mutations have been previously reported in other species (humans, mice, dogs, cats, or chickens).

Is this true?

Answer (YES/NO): NO